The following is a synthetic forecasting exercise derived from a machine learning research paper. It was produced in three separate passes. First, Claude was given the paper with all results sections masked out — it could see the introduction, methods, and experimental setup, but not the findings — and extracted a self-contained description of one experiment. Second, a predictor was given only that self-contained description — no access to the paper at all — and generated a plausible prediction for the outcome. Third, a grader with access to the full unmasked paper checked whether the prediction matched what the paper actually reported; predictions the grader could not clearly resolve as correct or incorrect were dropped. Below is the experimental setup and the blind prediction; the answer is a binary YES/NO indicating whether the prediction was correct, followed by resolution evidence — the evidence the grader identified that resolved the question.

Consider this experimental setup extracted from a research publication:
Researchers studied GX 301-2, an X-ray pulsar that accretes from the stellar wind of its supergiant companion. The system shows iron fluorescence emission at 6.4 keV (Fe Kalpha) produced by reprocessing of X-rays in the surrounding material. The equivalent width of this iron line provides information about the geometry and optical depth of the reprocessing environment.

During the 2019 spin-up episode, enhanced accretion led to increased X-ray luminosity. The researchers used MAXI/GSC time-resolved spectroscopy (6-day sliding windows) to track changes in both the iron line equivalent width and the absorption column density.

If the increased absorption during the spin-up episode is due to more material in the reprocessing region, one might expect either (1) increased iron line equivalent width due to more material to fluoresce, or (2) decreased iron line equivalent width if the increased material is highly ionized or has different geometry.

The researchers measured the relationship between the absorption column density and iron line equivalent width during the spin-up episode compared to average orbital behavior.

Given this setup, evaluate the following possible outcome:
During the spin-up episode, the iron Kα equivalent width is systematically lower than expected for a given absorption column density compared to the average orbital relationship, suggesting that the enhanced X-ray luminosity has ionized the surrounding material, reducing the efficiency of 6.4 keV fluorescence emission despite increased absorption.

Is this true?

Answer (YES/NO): YES